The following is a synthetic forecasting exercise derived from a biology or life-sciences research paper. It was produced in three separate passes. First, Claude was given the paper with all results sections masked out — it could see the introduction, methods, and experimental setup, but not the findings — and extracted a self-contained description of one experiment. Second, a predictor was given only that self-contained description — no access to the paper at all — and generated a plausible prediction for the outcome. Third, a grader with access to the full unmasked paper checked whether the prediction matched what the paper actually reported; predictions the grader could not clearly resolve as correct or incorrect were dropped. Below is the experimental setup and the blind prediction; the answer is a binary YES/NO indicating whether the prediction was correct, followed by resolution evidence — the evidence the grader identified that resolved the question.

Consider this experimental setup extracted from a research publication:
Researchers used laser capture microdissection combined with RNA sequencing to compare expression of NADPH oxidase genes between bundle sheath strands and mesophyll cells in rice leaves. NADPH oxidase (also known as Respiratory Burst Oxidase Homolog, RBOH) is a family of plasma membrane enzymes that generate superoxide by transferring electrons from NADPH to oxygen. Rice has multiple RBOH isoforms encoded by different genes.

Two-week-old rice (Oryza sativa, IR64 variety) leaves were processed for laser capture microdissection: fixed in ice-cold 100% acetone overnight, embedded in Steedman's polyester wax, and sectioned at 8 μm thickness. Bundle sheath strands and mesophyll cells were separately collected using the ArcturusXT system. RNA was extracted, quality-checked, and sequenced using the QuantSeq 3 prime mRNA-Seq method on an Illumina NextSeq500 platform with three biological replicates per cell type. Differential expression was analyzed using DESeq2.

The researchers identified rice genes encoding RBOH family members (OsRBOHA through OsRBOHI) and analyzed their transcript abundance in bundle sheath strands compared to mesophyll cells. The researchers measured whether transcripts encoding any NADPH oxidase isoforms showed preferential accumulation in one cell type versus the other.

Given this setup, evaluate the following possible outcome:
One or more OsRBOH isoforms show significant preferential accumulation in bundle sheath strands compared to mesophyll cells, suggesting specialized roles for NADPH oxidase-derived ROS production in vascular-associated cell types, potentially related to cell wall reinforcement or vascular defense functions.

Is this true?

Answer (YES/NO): YES